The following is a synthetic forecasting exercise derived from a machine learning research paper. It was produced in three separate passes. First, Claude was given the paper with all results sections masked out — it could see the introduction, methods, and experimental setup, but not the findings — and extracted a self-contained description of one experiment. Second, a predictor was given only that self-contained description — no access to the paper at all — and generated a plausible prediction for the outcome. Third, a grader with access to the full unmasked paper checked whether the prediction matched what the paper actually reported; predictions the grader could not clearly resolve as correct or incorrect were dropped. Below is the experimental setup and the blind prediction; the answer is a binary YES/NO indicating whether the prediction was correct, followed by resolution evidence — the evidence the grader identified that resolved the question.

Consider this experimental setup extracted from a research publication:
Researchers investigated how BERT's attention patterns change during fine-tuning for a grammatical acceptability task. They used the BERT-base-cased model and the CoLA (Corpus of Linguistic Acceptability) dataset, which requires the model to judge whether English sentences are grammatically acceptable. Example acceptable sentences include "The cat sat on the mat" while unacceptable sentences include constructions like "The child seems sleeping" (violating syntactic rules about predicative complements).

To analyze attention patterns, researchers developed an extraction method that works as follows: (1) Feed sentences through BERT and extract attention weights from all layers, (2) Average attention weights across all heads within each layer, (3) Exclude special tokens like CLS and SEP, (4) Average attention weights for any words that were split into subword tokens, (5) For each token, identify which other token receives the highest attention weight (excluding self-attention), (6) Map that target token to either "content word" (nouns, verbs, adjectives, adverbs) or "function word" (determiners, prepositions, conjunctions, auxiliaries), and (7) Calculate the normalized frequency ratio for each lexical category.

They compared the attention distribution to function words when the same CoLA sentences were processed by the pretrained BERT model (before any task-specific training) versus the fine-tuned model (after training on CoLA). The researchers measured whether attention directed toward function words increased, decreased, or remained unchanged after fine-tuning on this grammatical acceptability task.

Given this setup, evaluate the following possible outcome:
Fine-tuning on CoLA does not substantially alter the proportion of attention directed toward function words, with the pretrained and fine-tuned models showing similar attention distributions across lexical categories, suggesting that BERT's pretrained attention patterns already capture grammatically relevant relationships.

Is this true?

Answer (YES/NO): NO